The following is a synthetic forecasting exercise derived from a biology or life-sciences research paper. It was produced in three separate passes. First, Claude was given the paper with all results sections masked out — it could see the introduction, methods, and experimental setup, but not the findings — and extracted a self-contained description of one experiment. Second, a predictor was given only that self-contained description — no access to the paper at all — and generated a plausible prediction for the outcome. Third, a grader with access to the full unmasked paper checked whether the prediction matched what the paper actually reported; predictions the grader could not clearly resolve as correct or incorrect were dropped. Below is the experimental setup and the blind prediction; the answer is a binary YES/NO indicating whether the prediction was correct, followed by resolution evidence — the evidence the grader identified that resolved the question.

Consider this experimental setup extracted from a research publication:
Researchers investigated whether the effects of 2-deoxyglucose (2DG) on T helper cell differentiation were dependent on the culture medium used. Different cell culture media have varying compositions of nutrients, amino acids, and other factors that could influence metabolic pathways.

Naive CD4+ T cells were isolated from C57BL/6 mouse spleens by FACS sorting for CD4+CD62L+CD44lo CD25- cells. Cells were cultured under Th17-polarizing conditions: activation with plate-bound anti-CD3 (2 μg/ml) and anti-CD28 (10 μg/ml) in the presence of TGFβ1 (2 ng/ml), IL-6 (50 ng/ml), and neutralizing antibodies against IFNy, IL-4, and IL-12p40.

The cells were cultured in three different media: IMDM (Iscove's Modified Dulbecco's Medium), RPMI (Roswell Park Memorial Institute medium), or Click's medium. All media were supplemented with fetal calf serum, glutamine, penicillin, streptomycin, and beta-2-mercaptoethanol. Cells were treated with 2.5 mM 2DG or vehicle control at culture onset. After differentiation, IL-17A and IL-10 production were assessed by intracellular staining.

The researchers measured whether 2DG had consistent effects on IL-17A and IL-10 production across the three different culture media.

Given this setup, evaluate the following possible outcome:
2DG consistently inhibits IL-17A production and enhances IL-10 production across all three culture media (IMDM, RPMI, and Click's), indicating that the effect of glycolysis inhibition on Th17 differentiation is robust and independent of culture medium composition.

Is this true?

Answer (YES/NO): NO